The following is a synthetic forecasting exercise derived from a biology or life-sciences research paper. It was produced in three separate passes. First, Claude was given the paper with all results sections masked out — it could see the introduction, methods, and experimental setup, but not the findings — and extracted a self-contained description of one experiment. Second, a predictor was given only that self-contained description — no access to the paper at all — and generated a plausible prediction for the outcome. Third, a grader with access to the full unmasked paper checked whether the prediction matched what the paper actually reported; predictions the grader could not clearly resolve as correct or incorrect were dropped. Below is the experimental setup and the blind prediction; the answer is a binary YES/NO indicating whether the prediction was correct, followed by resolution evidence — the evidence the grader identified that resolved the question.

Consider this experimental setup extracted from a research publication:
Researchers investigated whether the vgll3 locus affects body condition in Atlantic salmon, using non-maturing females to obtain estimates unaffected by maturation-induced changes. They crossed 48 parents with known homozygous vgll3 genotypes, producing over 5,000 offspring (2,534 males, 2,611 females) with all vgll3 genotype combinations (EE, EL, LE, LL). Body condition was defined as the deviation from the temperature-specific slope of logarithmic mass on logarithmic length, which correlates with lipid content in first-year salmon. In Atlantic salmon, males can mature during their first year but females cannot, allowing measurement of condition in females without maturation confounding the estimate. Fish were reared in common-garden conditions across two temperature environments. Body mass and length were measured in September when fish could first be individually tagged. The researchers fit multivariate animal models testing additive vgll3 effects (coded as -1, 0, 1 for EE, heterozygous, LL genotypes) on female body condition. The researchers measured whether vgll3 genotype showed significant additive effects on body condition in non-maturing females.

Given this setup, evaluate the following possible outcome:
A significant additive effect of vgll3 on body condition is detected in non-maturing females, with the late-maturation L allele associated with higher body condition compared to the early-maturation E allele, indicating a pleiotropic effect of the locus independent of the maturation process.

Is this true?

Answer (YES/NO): NO